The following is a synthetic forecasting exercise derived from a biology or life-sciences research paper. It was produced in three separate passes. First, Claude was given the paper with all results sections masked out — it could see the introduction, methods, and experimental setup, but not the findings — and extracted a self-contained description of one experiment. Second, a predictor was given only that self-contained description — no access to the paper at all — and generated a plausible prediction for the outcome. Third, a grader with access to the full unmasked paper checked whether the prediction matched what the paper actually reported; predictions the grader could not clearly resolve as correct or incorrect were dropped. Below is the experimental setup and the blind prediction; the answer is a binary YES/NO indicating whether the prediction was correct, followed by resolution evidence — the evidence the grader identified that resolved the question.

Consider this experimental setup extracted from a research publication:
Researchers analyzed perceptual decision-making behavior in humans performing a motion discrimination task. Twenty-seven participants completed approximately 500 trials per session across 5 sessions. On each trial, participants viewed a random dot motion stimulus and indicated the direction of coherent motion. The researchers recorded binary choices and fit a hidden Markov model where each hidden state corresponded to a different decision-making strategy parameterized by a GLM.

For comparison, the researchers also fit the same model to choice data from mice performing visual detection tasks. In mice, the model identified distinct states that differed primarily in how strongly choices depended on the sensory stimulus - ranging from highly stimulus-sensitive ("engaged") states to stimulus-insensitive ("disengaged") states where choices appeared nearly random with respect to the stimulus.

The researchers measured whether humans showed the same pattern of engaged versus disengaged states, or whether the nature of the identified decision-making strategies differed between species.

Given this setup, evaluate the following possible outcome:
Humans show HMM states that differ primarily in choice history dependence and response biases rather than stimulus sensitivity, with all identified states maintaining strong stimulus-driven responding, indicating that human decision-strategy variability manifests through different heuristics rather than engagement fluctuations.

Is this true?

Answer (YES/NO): NO